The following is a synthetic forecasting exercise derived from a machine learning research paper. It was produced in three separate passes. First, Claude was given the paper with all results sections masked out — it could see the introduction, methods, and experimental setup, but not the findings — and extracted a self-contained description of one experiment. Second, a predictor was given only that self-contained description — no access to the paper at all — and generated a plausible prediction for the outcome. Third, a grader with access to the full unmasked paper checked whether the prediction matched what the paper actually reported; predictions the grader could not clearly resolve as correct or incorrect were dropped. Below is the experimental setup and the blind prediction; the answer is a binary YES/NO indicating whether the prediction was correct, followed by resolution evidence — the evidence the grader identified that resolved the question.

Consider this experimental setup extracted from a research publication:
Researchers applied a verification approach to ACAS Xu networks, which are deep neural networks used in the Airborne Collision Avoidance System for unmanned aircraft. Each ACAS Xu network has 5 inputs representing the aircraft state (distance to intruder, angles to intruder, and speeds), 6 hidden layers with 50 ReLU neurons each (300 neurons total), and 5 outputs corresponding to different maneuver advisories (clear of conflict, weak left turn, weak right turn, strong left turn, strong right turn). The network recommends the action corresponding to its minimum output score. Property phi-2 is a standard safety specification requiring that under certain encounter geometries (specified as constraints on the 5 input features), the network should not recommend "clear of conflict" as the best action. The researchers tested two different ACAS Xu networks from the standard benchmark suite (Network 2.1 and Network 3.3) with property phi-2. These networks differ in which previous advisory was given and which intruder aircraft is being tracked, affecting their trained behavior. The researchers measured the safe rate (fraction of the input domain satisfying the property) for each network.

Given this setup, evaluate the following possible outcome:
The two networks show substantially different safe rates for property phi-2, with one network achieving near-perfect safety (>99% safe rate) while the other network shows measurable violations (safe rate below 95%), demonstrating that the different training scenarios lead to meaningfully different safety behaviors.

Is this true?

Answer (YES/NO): NO